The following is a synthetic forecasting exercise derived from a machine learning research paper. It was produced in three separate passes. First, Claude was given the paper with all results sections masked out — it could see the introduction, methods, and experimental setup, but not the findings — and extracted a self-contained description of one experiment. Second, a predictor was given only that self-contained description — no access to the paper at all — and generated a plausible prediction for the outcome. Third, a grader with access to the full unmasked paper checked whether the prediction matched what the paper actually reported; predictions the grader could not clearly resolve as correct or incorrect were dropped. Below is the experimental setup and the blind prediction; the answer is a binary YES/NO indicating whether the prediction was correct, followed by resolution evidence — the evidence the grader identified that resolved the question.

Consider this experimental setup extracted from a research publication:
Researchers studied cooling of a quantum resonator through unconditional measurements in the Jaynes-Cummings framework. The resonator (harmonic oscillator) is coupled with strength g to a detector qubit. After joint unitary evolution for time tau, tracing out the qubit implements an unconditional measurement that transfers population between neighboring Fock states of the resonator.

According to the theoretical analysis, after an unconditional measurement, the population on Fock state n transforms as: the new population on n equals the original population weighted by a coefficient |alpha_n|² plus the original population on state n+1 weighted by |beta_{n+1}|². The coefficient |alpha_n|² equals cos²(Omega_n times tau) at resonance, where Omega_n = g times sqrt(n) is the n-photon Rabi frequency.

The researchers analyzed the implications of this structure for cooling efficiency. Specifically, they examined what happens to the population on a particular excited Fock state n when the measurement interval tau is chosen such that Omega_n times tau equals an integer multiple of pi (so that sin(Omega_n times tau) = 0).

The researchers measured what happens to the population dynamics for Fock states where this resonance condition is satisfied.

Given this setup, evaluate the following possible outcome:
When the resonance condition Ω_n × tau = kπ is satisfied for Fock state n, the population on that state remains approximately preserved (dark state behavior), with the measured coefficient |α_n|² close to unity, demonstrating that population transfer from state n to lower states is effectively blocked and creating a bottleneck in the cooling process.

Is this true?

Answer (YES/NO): YES